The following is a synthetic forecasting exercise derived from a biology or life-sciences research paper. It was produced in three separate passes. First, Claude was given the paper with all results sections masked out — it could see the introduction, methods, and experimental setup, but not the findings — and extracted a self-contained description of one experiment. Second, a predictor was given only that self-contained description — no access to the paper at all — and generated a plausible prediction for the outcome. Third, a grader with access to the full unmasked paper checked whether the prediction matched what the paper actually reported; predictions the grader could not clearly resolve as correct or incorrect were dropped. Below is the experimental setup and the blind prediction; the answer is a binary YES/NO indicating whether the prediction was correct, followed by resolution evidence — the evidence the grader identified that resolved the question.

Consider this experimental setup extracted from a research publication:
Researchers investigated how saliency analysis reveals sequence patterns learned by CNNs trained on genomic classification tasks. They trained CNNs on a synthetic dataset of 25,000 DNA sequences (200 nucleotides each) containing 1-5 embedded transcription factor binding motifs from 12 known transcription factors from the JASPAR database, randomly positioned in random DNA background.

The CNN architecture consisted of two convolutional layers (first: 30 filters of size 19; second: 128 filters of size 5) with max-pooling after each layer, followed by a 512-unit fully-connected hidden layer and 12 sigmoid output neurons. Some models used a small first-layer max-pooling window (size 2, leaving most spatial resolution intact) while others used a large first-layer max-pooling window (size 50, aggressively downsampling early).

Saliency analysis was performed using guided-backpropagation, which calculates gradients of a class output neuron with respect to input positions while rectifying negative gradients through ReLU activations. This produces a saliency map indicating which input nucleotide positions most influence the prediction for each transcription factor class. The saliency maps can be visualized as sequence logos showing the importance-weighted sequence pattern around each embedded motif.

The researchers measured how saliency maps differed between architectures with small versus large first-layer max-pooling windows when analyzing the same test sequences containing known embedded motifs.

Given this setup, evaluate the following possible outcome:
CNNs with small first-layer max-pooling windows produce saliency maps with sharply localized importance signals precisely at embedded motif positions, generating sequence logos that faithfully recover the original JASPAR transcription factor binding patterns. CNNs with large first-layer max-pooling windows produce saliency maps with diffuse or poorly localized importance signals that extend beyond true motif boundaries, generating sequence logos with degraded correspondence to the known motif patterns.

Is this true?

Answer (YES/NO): NO